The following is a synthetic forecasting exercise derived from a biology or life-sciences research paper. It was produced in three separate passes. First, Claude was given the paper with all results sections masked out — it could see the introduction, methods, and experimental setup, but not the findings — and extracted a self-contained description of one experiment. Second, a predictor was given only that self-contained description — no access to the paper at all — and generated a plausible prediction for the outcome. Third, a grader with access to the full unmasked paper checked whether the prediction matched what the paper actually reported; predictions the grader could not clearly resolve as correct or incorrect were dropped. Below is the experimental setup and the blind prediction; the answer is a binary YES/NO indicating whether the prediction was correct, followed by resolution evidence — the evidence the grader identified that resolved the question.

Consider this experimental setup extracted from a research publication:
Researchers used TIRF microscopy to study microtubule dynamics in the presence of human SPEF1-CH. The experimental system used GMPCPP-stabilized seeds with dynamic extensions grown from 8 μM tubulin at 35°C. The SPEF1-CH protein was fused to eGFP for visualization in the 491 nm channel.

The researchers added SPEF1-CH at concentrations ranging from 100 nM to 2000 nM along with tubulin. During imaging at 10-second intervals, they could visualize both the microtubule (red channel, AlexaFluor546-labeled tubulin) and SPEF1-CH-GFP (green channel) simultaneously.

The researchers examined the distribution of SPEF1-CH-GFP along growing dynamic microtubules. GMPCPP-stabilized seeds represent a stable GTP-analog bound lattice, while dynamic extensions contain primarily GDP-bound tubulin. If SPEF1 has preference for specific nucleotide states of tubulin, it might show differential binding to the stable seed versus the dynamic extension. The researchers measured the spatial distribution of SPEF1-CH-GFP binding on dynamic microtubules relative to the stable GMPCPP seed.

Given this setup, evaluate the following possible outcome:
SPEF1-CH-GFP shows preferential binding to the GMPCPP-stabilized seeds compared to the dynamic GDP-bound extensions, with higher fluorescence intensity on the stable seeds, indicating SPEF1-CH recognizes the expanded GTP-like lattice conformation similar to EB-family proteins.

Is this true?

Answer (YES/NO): NO